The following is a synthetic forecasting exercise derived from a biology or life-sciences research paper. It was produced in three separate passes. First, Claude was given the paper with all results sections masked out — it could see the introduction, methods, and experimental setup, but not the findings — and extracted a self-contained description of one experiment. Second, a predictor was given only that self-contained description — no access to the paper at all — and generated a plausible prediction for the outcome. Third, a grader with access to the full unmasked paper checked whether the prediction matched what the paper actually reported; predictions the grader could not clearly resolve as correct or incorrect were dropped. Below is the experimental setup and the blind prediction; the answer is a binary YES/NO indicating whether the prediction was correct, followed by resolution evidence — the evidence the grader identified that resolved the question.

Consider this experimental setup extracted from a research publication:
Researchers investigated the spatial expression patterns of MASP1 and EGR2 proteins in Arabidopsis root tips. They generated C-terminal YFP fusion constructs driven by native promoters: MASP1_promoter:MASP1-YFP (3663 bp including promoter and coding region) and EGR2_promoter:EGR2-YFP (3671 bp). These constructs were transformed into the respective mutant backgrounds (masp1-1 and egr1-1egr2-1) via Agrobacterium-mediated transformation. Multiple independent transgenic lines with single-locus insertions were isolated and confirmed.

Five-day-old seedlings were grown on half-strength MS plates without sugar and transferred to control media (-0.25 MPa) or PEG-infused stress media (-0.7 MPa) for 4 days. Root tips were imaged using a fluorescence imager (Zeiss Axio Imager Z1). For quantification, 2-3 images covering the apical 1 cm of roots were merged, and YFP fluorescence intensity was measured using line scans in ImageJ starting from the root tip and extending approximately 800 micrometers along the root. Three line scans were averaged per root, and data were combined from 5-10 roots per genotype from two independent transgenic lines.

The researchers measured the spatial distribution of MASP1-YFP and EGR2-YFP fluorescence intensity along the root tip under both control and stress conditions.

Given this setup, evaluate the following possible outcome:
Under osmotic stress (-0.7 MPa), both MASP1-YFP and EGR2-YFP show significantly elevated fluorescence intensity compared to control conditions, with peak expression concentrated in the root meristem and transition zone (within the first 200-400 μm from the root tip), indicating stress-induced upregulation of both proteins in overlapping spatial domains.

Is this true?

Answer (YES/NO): NO